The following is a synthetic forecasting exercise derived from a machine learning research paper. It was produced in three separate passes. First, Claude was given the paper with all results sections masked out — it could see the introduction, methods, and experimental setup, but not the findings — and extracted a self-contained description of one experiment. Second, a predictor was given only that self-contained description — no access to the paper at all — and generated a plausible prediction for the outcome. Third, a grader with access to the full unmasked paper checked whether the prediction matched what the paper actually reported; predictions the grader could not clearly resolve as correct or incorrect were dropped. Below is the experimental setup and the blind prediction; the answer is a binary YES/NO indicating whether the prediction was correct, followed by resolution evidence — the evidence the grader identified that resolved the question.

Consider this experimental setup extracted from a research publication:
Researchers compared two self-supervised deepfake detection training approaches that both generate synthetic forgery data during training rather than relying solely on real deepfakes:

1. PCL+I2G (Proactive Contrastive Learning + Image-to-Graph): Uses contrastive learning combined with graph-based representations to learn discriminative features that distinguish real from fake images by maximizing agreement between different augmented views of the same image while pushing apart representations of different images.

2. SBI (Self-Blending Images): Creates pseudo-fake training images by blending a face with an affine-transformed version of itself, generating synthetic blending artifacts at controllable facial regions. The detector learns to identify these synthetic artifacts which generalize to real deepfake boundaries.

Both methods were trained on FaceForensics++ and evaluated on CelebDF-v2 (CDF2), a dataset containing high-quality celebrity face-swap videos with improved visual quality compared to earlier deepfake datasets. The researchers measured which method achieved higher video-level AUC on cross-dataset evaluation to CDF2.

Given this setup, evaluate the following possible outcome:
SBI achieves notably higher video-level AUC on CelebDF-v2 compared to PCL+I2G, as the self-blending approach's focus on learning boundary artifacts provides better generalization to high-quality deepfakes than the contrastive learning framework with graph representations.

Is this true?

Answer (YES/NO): YES